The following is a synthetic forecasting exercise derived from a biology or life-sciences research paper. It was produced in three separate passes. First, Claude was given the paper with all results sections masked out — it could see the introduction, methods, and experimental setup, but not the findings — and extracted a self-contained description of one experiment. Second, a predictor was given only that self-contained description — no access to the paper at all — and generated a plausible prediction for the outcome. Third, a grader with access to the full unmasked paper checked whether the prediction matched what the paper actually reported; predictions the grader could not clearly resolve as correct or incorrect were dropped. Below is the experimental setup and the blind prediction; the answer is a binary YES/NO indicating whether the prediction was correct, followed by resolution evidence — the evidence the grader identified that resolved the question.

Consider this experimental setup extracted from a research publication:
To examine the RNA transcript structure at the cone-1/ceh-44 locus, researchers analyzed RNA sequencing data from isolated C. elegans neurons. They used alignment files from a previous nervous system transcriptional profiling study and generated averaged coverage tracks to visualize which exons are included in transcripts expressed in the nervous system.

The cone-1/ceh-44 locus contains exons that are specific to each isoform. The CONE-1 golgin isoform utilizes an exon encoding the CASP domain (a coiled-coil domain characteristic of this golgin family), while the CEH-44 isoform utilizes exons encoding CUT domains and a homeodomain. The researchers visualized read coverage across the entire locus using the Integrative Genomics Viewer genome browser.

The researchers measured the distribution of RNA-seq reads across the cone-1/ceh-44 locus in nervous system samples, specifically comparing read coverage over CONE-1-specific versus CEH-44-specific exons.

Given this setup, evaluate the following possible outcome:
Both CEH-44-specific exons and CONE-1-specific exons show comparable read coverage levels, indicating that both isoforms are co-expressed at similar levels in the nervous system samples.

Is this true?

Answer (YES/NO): NO